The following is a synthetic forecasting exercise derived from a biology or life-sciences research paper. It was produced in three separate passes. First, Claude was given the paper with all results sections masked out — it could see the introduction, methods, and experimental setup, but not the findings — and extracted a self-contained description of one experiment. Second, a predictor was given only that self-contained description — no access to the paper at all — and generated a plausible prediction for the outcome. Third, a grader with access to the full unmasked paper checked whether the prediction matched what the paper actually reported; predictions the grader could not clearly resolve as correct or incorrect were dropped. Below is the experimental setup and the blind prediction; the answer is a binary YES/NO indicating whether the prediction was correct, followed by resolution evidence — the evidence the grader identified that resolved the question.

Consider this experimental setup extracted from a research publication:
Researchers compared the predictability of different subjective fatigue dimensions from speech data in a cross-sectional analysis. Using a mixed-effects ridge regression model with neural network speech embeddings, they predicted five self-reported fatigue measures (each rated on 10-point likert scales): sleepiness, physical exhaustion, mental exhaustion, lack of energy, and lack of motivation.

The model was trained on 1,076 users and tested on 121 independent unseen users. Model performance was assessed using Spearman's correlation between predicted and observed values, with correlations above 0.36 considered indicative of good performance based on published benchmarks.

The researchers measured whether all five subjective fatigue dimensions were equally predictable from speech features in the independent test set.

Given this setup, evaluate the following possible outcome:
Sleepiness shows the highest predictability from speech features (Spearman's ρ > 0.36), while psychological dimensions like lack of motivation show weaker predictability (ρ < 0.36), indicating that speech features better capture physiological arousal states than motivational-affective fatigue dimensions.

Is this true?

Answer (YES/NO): NO